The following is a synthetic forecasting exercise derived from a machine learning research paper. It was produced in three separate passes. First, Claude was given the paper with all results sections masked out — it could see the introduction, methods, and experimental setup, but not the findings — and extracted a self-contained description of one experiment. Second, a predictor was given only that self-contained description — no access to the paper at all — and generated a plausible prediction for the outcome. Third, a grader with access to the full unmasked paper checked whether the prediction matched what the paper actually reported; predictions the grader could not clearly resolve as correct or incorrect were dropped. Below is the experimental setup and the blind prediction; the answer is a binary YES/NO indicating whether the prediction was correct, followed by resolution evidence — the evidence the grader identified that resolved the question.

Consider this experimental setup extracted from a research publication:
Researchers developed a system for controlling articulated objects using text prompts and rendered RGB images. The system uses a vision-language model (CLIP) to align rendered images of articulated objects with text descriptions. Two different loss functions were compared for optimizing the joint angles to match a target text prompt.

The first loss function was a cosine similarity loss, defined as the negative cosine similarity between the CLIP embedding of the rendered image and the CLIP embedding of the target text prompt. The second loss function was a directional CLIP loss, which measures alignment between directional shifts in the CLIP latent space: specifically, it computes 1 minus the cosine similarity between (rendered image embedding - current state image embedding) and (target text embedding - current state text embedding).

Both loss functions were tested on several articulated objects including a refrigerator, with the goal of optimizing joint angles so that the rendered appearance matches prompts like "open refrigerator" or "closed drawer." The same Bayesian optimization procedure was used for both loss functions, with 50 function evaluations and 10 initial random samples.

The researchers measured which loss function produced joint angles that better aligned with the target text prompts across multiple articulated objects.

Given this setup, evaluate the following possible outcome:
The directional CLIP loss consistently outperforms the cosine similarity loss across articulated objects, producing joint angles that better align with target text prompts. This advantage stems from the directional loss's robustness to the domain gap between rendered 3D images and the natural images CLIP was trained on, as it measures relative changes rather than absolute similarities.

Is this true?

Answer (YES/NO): NO